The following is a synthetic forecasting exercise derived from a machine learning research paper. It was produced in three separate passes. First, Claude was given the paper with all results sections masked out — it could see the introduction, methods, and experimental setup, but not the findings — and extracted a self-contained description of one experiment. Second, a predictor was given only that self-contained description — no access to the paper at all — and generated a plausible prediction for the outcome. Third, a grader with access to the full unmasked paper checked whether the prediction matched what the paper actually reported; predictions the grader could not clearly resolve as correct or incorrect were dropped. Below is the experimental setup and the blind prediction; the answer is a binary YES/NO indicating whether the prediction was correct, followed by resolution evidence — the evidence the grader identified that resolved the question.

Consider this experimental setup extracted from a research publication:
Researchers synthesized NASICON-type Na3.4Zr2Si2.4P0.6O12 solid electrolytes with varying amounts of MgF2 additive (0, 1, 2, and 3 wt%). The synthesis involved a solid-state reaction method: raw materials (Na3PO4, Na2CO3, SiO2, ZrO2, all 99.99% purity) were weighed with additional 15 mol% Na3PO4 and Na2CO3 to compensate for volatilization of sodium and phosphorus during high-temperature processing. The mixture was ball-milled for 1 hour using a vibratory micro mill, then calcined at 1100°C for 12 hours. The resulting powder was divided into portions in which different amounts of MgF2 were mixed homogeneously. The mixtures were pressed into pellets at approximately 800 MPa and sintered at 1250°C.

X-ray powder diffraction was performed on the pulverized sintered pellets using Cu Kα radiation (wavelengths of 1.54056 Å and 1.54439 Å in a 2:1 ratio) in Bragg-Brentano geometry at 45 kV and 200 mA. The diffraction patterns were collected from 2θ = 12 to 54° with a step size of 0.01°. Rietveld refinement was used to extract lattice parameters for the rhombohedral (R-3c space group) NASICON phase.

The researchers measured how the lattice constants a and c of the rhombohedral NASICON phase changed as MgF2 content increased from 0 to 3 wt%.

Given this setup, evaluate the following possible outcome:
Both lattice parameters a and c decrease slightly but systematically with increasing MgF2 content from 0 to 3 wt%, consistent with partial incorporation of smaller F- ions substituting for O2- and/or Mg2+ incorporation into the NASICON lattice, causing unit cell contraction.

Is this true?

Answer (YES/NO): NO